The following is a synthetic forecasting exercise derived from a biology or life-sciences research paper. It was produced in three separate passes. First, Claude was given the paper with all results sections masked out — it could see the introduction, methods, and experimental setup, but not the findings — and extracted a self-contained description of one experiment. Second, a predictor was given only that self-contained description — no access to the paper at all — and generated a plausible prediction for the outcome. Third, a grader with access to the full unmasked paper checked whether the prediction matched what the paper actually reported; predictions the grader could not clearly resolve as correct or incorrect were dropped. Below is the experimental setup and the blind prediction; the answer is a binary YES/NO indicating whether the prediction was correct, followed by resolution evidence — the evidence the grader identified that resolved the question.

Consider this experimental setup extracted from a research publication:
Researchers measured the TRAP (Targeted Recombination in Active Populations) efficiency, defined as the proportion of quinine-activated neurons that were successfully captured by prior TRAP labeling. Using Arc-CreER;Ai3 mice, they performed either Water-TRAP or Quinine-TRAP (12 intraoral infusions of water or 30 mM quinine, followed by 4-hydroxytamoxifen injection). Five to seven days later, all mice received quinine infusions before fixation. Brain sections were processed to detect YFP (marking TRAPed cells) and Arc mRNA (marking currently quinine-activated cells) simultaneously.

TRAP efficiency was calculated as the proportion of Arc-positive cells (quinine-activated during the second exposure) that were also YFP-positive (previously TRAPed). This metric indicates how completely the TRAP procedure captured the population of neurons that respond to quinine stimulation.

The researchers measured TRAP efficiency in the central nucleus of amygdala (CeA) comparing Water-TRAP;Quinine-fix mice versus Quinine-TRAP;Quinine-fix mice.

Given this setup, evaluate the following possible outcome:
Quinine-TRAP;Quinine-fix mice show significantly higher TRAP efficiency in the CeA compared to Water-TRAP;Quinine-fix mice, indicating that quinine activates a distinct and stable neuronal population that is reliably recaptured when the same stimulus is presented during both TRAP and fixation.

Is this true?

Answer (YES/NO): YES